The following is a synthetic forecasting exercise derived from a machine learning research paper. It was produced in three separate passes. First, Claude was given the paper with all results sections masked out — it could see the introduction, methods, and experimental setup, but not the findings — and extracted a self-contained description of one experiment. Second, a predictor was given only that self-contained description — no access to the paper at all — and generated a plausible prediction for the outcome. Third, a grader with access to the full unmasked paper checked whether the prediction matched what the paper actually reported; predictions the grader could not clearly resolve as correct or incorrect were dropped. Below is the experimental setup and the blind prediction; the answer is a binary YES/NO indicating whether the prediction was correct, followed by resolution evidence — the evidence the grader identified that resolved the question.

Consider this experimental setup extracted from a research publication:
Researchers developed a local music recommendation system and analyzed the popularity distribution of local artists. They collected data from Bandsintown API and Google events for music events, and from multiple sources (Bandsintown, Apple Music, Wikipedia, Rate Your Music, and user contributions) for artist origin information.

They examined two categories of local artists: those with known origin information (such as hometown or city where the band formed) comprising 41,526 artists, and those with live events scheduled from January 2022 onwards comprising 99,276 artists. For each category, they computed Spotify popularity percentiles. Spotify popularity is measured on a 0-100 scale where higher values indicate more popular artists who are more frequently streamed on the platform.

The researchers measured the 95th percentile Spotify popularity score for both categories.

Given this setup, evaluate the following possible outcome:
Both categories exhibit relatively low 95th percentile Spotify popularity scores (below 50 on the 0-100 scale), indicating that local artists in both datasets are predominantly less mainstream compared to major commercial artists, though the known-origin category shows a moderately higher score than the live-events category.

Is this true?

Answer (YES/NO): NO